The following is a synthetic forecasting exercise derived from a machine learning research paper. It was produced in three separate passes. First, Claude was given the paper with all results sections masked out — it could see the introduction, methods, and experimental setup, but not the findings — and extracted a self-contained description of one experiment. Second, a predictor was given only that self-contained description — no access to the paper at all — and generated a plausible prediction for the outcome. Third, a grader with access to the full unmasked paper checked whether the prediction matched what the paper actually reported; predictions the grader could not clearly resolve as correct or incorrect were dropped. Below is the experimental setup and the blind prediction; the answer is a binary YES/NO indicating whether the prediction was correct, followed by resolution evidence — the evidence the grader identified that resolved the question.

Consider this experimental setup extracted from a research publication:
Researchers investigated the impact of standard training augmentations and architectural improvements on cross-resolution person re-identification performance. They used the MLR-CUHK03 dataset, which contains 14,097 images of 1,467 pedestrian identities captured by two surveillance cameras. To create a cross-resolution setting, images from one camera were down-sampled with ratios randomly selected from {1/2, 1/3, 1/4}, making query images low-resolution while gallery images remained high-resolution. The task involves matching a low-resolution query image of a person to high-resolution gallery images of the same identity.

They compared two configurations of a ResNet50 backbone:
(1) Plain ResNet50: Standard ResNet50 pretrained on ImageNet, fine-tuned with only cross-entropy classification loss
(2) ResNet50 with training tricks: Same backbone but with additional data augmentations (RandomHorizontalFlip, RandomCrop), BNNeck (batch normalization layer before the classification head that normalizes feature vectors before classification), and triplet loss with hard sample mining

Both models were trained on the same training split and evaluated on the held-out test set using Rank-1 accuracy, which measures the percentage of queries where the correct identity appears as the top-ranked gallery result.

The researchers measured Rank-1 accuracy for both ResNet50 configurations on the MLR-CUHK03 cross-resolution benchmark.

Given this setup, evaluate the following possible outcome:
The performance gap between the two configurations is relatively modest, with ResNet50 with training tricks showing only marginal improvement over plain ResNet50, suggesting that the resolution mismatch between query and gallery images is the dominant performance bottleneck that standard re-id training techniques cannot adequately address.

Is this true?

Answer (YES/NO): NO